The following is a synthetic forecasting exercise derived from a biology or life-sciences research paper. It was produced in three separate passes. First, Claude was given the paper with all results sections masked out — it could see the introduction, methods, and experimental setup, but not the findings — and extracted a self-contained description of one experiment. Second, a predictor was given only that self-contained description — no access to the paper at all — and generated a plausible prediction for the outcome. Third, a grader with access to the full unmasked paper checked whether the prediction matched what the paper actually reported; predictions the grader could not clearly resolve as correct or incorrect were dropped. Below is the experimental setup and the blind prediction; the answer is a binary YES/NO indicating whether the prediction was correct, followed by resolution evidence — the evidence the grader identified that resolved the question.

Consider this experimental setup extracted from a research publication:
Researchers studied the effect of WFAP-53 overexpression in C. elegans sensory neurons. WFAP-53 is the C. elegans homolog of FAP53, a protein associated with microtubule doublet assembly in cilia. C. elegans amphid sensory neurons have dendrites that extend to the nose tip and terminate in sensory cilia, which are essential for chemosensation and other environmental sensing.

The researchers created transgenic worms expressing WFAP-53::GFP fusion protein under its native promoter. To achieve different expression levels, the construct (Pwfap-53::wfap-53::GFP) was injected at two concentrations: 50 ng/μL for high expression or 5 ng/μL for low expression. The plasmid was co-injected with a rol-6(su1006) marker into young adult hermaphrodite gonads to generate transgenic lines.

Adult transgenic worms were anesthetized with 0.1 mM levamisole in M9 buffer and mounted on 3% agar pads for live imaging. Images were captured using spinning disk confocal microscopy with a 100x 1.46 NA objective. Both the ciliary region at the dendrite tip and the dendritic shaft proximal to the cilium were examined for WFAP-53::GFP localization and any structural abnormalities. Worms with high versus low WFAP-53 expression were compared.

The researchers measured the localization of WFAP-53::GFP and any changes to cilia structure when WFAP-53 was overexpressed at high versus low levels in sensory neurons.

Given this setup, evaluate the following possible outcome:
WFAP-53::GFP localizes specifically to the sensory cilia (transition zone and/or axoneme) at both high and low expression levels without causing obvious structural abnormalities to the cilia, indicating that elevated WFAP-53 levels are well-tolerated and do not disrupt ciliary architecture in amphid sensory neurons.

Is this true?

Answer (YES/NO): NO